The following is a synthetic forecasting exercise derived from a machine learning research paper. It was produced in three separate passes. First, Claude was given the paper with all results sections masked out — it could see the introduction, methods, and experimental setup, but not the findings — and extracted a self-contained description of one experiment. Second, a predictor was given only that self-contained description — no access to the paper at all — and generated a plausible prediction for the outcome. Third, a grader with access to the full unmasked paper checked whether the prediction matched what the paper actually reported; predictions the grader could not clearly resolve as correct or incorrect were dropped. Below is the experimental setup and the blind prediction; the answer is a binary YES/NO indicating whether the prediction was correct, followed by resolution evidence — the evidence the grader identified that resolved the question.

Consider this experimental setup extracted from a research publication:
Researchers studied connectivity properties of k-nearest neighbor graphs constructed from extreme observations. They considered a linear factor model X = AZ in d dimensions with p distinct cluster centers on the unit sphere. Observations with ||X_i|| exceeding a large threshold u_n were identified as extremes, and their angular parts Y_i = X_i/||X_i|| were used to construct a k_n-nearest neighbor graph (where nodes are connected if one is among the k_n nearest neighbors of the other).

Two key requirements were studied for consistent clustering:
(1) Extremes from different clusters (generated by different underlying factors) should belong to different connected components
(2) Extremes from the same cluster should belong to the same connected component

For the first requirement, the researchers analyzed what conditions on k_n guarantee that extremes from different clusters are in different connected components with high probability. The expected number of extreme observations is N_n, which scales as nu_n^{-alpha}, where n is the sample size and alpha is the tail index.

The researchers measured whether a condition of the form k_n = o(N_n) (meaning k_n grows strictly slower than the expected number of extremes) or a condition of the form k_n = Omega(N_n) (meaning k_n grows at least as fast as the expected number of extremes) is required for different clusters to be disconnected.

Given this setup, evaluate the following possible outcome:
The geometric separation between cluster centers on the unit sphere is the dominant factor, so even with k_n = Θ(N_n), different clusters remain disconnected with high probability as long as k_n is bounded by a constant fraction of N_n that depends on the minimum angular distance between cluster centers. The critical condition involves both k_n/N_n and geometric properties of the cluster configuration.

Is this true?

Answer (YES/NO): NO